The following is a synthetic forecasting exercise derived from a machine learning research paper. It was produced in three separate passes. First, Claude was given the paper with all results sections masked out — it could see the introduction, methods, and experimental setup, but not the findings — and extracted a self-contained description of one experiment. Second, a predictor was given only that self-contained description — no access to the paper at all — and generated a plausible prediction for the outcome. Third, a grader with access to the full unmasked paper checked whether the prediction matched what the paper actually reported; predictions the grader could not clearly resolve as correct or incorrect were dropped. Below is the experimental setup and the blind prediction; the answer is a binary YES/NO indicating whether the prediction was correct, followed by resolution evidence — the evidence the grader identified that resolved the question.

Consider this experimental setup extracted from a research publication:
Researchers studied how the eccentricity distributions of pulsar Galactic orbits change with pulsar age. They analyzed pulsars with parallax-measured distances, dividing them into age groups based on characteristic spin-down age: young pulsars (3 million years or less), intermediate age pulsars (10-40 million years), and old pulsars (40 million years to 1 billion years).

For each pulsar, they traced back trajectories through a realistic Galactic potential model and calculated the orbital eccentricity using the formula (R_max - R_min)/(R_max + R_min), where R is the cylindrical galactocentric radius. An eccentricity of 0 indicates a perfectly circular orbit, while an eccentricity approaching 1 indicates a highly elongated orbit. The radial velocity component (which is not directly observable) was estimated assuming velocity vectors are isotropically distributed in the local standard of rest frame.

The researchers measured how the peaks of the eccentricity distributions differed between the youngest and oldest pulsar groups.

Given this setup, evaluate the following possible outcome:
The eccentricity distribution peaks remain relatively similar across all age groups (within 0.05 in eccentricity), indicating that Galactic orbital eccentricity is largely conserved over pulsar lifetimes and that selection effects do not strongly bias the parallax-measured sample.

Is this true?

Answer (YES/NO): NO